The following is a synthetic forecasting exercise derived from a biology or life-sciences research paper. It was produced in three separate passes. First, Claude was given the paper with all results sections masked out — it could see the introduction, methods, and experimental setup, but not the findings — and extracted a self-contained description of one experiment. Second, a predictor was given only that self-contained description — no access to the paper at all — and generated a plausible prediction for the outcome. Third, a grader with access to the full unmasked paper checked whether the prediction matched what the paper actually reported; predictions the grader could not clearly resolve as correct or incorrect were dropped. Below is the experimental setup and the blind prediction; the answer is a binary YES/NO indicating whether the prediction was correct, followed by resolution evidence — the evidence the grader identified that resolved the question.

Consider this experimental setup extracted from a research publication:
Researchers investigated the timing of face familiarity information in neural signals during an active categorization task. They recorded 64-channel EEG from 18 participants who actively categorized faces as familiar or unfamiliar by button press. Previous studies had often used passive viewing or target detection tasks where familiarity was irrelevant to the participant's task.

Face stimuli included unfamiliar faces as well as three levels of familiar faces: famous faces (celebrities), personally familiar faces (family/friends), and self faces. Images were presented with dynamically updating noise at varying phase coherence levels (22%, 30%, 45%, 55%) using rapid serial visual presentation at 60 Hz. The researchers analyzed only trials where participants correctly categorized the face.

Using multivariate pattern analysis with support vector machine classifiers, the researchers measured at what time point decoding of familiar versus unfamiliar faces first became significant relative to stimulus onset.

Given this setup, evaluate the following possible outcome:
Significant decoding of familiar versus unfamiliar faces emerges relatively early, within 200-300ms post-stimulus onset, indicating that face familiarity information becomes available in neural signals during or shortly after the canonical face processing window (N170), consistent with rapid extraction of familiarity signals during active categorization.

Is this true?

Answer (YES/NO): NO